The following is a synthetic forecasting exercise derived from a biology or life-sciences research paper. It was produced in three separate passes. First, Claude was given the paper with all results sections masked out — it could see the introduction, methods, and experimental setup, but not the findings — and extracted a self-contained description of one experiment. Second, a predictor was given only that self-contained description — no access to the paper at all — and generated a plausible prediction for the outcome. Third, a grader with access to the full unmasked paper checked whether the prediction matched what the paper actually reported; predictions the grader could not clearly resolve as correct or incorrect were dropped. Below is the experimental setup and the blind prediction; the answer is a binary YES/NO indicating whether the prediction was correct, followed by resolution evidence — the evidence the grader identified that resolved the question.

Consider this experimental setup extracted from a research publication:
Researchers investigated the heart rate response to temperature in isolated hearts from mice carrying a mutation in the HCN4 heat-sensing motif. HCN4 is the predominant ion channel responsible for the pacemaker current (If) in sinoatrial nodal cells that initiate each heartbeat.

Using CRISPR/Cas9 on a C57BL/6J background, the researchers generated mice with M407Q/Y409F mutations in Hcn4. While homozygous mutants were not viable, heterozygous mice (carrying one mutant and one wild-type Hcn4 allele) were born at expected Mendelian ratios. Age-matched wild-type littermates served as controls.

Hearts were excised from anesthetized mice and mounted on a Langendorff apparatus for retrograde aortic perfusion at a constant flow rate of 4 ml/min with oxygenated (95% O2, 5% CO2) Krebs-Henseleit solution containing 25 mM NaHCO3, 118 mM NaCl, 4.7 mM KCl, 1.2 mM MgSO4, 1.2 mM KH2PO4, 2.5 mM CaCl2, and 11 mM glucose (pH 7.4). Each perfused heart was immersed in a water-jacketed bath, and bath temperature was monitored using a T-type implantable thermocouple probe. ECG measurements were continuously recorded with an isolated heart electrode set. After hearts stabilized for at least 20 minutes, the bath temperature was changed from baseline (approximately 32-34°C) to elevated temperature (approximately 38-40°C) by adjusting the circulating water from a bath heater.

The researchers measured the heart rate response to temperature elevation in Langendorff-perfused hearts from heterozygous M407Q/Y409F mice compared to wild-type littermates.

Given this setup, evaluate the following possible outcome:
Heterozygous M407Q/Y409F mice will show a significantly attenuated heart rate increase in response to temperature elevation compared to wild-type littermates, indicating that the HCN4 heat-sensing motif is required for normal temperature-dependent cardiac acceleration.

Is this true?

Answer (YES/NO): YES